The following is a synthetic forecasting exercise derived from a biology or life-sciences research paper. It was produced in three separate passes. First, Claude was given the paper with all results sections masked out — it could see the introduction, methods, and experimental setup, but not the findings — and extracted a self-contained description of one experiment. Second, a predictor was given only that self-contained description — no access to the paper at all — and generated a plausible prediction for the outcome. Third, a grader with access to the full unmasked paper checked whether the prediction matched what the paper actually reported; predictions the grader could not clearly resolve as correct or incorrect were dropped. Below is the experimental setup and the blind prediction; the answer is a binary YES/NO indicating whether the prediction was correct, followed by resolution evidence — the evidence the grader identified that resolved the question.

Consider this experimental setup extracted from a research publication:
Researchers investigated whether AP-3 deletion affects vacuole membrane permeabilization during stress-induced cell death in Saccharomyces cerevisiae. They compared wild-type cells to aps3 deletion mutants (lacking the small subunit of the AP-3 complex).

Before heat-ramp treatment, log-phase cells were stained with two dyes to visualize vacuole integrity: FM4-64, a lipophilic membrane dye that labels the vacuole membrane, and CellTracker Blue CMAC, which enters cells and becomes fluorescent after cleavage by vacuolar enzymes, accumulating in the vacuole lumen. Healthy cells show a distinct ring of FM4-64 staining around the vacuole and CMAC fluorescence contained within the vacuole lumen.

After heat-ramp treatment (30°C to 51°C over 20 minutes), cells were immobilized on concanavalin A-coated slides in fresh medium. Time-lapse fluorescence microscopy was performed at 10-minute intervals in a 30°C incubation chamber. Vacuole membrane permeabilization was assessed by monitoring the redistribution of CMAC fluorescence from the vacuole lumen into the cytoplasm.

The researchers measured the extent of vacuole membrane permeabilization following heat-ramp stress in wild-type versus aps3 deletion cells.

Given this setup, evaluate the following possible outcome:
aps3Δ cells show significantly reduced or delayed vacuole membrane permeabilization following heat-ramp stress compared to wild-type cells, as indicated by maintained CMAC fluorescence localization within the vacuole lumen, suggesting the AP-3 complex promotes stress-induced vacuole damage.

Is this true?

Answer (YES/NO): YES